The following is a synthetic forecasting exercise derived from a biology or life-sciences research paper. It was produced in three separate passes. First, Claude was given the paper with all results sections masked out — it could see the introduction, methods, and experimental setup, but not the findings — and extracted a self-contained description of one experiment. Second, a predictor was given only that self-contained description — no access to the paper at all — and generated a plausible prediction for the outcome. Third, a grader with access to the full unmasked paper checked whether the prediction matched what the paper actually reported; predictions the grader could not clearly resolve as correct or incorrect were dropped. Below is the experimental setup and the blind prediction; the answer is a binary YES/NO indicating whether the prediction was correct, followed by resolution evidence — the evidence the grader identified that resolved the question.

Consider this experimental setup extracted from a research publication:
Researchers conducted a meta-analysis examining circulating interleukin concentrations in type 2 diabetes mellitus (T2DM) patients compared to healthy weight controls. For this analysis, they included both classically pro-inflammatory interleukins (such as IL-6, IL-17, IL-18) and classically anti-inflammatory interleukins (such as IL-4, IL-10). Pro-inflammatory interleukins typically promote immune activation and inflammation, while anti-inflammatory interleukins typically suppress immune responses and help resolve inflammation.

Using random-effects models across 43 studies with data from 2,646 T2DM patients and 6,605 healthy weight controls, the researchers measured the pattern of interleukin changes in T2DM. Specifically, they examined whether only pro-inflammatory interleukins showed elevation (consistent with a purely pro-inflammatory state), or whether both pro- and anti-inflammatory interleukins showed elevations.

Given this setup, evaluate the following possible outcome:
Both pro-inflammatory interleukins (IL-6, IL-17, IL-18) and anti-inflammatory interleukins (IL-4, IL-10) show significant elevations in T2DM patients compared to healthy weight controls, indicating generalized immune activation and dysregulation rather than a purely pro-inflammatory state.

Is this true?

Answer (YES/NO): NO